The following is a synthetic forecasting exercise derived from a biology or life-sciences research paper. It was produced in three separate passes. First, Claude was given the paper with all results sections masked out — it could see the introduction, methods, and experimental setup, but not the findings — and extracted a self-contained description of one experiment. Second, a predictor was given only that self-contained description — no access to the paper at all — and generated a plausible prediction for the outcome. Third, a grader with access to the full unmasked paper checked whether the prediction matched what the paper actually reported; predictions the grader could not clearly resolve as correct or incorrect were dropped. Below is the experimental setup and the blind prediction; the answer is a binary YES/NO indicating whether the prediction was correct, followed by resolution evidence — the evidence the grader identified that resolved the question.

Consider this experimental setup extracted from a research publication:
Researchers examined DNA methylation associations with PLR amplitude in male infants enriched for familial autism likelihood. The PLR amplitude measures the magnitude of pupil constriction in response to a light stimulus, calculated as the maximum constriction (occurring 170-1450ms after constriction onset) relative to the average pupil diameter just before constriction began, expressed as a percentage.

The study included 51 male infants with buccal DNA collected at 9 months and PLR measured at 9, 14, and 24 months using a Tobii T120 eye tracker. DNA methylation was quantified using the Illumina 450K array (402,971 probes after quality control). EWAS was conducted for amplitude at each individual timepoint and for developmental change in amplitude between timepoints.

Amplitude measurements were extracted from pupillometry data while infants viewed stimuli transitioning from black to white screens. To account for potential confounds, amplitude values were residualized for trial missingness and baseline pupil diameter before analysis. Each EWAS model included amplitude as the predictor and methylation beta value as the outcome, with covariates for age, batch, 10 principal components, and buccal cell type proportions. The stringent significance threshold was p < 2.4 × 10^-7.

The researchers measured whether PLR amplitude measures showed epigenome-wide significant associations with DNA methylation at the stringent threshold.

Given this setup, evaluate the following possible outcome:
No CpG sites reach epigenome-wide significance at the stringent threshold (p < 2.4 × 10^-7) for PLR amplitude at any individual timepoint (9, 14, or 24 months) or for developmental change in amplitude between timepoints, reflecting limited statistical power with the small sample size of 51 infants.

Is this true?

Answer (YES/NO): YES